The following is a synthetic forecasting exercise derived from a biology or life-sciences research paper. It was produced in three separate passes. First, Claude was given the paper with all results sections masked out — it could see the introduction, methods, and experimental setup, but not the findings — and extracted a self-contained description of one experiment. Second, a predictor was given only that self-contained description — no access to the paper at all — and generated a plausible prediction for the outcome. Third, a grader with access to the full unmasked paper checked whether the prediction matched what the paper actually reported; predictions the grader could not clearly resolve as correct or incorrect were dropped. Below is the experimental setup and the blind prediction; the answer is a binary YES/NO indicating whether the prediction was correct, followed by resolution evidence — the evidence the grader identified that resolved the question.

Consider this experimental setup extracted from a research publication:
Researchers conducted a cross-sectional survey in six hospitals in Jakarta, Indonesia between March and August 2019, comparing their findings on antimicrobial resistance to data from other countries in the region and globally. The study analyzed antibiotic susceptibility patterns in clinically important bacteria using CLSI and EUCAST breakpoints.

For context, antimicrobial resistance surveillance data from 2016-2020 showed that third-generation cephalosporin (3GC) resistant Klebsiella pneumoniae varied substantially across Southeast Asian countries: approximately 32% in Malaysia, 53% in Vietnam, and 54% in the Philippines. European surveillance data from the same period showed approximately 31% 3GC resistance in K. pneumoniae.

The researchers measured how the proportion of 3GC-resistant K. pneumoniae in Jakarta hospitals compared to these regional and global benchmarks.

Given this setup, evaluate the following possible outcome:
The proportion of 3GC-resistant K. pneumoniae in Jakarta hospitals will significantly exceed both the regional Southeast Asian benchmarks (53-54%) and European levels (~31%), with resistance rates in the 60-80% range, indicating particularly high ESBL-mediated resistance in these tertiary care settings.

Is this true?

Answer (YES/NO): YES